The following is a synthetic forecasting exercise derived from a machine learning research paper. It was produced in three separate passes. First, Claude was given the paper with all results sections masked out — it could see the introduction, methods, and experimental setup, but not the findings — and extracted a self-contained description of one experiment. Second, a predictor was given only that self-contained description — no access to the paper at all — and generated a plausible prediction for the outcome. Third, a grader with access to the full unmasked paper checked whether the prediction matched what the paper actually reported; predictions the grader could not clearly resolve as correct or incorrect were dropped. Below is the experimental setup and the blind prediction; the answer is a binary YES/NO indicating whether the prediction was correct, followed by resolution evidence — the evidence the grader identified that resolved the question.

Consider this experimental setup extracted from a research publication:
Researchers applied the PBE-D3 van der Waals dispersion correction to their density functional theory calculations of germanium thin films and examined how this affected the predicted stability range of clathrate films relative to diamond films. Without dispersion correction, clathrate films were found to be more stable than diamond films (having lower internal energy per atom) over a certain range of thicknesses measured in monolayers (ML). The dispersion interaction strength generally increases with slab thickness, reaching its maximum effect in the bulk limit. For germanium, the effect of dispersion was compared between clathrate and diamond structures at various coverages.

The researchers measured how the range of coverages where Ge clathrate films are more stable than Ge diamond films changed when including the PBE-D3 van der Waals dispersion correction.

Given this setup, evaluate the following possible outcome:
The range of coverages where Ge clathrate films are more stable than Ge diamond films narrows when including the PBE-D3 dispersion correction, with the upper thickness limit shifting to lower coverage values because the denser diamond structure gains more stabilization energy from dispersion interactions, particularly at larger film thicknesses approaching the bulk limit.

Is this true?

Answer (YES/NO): YES